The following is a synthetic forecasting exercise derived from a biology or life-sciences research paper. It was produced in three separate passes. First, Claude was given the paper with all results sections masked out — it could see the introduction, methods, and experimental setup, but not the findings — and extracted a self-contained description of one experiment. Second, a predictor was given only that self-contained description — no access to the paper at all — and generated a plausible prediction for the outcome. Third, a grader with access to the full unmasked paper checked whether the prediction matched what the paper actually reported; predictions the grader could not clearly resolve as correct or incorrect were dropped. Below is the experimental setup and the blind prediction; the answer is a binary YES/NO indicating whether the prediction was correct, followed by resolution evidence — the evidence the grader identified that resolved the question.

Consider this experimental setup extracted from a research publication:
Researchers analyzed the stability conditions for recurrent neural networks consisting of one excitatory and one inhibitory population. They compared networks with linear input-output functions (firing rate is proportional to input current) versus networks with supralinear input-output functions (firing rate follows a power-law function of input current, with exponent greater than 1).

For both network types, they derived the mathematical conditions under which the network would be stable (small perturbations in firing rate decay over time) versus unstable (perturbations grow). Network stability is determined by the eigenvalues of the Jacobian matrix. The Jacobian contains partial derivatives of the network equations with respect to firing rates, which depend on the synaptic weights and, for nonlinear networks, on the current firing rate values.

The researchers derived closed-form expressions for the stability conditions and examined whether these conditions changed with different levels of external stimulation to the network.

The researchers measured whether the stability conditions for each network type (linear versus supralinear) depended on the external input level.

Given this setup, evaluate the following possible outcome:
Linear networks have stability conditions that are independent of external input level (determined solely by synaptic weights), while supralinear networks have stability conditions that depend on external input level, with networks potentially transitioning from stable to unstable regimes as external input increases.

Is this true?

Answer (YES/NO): YES